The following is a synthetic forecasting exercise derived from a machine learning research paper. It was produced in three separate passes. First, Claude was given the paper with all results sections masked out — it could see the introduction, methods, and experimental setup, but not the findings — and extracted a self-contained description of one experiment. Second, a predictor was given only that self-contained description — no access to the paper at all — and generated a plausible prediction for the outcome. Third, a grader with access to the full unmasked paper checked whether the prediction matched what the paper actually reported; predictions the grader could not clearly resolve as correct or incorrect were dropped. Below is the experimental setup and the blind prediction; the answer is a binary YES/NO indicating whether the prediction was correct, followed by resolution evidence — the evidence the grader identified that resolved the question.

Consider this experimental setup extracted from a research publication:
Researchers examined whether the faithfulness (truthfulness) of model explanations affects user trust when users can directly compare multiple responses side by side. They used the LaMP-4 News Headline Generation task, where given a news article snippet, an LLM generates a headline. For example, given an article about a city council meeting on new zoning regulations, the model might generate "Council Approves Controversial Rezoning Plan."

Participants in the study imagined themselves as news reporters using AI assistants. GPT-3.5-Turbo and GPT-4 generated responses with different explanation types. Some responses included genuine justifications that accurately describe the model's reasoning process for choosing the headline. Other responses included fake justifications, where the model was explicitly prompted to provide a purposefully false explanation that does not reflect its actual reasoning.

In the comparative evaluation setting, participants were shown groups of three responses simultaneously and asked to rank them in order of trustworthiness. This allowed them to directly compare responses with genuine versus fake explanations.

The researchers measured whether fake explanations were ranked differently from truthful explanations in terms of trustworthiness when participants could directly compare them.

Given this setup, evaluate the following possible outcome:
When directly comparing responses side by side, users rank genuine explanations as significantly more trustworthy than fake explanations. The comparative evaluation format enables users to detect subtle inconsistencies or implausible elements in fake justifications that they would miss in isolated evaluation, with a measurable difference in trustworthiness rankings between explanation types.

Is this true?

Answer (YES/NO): YES